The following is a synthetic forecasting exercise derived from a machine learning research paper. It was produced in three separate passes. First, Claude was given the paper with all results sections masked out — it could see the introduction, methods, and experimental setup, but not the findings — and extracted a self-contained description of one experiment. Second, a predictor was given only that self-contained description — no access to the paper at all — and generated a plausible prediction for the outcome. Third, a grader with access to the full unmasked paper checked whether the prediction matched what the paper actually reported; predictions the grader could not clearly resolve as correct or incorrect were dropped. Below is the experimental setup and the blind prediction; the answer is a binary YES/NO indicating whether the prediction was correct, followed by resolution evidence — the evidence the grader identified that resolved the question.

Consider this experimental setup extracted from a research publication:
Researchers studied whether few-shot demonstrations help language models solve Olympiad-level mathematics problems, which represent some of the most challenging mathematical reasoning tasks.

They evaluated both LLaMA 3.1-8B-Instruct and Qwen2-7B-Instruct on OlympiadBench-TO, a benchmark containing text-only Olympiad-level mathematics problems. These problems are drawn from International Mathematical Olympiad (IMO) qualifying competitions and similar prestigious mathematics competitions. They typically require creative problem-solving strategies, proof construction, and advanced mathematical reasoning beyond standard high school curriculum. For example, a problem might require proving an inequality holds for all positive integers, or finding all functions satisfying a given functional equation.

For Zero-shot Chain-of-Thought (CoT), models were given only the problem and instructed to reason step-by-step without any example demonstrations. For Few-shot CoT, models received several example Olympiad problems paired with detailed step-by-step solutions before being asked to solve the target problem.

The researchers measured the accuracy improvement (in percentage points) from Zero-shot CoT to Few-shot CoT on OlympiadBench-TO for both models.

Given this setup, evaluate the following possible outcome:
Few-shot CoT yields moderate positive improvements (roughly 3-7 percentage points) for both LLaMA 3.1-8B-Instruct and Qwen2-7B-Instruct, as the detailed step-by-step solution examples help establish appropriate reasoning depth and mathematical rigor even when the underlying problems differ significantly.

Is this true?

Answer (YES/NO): NO